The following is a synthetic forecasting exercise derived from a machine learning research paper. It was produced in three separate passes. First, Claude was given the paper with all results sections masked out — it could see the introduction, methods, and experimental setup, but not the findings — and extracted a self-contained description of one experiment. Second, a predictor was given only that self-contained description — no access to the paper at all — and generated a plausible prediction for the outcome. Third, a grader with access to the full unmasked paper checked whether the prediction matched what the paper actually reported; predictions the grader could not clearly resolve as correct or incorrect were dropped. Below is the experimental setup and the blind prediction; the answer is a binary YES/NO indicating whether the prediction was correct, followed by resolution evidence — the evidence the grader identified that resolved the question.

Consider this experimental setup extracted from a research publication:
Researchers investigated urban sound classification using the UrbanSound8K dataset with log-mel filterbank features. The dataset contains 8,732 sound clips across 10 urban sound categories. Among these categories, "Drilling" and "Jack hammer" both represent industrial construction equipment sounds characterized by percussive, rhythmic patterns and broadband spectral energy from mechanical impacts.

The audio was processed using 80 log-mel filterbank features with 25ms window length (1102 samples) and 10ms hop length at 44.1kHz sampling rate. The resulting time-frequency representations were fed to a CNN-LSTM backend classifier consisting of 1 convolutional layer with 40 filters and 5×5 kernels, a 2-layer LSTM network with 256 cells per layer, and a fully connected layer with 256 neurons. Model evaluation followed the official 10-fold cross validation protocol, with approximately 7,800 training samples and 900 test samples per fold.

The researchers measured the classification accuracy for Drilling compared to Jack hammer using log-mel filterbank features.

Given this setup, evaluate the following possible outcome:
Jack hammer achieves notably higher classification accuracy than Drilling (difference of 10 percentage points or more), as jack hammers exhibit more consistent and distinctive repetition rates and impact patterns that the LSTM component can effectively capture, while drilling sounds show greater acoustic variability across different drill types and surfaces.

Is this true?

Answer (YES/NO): NO